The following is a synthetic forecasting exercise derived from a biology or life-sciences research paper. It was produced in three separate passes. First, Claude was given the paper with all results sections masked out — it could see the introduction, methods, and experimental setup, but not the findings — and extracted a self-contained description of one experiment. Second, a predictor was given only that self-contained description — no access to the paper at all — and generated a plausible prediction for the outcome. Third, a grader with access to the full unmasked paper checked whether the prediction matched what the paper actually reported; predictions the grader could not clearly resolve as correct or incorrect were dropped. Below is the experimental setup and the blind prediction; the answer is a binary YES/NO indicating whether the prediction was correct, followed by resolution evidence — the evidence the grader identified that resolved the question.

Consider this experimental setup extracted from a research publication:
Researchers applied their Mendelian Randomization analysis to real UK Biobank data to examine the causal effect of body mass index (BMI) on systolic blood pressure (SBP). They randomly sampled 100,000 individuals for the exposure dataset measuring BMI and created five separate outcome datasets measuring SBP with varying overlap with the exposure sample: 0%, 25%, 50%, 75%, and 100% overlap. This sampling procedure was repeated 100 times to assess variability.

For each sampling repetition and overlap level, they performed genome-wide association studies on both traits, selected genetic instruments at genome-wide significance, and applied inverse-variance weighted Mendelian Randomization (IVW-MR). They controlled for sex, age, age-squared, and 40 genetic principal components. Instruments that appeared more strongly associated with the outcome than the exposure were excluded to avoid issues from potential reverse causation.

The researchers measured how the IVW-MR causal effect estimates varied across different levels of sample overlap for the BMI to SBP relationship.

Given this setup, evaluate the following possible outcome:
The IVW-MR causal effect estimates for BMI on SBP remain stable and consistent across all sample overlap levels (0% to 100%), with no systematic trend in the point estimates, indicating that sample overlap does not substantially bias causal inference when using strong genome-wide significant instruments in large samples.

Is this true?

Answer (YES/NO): NO